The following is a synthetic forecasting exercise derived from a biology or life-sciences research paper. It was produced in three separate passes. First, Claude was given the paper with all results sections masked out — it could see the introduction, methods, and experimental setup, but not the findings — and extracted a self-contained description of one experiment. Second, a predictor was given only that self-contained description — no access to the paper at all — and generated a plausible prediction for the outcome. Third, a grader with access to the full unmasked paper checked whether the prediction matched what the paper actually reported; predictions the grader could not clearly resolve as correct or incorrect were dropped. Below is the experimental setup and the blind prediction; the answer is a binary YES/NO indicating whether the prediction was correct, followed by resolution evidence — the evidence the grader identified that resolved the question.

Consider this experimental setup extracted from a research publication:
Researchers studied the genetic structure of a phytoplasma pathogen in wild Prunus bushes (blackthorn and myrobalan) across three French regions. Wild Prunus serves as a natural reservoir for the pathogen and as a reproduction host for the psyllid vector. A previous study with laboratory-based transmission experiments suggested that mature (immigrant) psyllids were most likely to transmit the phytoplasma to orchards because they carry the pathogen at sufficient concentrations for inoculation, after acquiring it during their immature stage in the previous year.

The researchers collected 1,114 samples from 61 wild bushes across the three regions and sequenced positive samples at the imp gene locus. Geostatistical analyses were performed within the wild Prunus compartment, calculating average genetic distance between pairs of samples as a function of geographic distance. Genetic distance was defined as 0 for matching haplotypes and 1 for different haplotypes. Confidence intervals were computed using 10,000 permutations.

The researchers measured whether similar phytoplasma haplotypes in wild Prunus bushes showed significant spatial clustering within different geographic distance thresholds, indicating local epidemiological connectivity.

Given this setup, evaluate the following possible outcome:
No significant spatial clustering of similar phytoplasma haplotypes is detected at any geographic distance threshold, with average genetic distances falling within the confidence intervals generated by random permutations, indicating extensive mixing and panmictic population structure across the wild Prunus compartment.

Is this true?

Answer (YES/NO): NO